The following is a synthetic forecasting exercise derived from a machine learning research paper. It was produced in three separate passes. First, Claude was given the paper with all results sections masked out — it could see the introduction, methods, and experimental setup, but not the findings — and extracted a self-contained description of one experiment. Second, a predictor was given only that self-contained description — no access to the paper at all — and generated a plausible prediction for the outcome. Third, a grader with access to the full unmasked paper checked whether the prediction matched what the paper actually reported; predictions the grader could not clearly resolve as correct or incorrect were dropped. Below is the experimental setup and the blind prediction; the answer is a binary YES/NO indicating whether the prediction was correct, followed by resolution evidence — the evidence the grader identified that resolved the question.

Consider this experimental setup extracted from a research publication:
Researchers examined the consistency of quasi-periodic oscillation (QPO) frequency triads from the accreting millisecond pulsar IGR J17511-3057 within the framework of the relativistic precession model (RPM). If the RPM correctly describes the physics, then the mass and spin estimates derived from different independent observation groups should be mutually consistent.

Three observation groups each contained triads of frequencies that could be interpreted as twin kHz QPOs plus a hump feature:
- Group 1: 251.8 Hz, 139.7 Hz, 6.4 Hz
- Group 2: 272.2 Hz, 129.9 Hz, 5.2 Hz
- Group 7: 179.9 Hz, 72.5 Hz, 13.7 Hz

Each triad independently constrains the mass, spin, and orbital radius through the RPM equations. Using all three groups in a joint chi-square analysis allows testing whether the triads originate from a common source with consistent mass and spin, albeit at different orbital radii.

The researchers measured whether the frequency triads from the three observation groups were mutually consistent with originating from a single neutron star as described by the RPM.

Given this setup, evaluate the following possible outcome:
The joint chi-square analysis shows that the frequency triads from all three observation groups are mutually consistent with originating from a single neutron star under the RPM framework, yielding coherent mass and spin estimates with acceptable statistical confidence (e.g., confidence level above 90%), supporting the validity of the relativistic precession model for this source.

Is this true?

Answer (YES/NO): NO